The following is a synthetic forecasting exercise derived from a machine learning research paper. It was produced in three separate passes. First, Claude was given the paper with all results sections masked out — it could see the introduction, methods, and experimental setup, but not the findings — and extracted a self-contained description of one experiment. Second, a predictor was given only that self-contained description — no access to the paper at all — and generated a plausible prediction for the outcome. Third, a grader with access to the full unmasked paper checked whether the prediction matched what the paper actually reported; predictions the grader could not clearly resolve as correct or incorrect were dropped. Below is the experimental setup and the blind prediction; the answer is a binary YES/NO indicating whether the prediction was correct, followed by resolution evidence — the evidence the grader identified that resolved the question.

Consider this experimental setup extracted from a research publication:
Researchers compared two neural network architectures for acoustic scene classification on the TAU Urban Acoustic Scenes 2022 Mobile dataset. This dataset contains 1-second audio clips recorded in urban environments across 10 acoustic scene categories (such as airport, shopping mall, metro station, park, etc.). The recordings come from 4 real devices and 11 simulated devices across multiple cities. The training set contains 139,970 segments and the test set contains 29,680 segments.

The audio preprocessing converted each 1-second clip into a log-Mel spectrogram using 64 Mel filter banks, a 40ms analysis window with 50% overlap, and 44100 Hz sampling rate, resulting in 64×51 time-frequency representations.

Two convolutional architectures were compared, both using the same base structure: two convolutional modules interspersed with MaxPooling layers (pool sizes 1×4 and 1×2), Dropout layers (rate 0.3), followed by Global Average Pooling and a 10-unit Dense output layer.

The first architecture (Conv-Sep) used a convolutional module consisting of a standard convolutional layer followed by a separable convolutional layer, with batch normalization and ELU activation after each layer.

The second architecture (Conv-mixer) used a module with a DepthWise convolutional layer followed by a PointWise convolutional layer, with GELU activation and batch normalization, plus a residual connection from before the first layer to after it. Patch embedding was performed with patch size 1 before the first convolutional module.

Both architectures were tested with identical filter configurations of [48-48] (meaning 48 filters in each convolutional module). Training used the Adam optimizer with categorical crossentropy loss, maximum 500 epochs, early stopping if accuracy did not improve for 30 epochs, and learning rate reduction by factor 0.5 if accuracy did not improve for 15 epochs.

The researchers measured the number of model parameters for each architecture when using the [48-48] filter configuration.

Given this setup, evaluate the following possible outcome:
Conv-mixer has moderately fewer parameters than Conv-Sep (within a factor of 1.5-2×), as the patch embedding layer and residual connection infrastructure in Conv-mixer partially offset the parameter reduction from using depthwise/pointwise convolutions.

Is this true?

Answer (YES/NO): YES